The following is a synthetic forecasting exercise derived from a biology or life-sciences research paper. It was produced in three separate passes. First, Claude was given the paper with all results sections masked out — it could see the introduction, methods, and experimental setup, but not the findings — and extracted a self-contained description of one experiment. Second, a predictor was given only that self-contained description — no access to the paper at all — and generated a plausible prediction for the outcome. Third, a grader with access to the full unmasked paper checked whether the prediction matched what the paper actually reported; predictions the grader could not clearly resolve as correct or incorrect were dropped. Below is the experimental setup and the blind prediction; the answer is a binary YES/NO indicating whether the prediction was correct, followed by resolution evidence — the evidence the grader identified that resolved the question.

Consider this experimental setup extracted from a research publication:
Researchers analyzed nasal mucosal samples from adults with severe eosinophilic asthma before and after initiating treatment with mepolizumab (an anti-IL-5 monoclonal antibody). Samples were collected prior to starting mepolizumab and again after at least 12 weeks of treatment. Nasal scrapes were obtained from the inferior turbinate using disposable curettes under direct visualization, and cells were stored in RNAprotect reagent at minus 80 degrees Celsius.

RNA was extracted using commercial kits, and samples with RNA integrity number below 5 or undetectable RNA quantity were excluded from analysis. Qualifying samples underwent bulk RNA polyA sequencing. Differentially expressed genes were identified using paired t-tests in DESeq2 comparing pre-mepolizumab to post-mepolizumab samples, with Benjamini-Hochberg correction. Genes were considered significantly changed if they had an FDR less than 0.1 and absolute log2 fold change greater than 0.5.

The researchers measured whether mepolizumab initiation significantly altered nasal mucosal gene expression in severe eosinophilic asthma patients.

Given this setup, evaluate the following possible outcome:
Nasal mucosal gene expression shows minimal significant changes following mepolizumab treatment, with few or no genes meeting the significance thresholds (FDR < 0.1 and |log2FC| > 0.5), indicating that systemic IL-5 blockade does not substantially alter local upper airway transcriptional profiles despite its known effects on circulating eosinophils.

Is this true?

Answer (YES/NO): NO